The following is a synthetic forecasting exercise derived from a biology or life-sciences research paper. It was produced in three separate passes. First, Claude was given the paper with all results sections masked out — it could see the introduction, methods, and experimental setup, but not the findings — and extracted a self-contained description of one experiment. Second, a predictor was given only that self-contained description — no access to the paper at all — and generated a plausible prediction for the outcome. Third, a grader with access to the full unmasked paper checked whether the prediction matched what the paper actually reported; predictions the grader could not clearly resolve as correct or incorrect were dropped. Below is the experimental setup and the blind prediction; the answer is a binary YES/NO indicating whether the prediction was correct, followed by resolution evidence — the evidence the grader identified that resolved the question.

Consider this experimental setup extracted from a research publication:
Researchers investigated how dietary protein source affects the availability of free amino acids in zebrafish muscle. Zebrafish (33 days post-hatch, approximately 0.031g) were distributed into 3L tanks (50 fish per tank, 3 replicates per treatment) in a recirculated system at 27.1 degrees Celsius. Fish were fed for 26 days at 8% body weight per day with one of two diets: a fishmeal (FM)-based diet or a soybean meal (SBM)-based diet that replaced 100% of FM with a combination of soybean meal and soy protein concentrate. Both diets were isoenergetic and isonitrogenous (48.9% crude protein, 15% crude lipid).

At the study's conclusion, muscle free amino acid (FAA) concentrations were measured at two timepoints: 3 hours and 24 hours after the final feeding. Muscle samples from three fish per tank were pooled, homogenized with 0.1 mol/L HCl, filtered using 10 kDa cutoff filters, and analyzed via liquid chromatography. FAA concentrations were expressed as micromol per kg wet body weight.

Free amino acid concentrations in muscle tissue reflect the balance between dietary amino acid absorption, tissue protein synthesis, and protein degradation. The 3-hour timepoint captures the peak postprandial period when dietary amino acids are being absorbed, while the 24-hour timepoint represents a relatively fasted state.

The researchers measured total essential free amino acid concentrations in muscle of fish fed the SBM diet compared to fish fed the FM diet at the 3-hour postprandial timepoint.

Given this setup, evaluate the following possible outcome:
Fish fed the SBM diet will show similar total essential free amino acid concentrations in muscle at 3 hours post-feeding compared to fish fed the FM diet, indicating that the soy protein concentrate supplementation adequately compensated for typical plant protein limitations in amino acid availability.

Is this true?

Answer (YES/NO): YES